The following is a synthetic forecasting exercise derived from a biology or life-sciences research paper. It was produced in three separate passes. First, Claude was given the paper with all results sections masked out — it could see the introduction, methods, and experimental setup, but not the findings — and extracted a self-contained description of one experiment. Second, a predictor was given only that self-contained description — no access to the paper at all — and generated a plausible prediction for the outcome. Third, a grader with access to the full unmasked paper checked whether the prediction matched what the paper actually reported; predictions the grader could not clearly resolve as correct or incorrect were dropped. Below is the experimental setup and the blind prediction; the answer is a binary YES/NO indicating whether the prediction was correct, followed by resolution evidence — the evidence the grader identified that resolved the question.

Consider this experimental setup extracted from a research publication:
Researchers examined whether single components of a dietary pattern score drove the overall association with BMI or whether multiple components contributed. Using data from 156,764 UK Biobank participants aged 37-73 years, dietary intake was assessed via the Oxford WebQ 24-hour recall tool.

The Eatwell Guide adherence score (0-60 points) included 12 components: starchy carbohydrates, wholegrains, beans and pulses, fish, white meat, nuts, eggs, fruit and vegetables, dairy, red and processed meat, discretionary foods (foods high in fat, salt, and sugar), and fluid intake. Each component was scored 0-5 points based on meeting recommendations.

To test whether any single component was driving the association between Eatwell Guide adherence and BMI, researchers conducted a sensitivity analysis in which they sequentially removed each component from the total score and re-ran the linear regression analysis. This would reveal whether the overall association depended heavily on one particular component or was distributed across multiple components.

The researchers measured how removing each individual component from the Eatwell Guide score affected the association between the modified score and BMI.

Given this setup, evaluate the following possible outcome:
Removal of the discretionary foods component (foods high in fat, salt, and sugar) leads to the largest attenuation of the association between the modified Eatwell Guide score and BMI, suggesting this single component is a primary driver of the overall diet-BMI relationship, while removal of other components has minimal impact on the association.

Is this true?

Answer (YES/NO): NO